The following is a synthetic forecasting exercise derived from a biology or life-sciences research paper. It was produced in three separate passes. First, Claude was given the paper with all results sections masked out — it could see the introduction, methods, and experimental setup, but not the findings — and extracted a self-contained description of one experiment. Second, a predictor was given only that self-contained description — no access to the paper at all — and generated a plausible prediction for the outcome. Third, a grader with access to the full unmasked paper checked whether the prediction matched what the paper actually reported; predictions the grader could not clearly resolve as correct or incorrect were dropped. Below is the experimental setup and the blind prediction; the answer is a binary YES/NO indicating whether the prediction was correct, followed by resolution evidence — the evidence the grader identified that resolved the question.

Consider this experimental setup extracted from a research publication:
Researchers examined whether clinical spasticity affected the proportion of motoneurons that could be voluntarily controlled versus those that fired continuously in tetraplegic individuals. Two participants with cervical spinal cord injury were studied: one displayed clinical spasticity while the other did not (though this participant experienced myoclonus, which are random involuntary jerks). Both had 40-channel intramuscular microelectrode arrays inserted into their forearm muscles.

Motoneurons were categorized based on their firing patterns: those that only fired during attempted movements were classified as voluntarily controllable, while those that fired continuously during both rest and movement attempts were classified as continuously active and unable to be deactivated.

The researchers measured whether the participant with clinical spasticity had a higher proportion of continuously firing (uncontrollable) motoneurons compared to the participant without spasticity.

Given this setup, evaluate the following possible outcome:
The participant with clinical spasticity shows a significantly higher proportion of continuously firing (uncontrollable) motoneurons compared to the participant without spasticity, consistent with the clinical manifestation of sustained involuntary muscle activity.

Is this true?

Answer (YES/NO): NO